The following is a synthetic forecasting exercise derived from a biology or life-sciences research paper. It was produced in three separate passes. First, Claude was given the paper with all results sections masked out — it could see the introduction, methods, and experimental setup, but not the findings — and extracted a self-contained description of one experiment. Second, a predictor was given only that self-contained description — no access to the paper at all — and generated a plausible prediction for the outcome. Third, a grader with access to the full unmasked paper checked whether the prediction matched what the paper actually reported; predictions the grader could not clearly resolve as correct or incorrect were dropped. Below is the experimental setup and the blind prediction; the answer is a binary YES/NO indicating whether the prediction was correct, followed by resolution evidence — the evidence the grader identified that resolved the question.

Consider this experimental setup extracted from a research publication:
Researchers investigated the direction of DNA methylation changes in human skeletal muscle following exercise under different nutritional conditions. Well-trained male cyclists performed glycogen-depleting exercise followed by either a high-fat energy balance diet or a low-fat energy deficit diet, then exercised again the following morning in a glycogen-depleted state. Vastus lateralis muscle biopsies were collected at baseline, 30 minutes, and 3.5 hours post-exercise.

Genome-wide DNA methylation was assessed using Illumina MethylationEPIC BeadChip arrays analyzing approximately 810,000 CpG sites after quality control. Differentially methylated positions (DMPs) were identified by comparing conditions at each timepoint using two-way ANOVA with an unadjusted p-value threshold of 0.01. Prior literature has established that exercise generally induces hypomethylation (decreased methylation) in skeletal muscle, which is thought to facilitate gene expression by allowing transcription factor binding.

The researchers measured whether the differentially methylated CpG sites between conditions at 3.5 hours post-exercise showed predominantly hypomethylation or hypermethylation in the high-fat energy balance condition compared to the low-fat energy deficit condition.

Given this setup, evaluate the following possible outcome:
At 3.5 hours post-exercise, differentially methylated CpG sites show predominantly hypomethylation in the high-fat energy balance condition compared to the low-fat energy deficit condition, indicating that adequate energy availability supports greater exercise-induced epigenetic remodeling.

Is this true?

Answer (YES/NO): YES